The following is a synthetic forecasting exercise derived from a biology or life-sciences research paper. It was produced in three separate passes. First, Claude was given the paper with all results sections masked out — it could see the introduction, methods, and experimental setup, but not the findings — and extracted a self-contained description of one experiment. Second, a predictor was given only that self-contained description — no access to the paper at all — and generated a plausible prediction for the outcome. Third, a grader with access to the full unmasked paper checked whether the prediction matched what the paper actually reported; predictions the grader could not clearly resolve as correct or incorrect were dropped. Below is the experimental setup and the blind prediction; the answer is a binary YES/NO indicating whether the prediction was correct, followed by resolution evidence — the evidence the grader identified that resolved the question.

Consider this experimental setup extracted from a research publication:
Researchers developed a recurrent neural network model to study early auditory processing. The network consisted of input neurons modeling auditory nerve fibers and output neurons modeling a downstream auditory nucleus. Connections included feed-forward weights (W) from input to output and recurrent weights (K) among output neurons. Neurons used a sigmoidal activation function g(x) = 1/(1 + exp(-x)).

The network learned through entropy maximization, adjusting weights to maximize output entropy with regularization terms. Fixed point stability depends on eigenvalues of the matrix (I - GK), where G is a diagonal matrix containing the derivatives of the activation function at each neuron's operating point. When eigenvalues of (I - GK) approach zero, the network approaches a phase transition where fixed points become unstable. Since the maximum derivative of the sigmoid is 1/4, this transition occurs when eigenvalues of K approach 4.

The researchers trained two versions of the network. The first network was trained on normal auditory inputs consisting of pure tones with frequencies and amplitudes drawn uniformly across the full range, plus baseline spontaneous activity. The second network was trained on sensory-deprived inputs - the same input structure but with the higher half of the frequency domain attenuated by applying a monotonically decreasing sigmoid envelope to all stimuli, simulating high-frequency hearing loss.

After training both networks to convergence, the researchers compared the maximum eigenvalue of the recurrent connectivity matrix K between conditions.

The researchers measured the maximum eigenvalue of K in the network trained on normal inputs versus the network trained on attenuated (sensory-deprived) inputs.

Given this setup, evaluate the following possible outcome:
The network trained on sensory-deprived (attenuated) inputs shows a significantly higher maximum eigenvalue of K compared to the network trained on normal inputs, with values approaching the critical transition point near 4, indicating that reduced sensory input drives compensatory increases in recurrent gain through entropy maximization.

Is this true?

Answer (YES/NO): YES